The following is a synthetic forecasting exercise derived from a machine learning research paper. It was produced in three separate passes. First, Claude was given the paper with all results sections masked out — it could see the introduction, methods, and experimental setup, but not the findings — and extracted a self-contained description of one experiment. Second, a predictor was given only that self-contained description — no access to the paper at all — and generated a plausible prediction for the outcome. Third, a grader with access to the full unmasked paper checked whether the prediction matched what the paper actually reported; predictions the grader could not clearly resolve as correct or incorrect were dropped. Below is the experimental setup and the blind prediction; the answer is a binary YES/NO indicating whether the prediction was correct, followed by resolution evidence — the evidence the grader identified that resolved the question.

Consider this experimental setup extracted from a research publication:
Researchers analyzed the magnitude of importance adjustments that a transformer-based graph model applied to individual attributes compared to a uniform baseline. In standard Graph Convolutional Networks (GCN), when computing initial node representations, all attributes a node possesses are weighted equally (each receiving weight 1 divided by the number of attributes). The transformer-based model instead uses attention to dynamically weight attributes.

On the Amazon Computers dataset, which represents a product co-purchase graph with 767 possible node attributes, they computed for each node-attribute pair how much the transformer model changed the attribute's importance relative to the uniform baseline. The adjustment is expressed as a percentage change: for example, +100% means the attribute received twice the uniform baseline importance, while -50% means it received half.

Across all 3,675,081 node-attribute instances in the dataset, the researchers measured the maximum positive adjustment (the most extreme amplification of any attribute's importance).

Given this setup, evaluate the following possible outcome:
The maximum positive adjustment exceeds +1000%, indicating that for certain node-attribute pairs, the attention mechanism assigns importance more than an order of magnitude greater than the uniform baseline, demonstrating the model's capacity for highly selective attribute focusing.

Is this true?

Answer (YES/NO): YES